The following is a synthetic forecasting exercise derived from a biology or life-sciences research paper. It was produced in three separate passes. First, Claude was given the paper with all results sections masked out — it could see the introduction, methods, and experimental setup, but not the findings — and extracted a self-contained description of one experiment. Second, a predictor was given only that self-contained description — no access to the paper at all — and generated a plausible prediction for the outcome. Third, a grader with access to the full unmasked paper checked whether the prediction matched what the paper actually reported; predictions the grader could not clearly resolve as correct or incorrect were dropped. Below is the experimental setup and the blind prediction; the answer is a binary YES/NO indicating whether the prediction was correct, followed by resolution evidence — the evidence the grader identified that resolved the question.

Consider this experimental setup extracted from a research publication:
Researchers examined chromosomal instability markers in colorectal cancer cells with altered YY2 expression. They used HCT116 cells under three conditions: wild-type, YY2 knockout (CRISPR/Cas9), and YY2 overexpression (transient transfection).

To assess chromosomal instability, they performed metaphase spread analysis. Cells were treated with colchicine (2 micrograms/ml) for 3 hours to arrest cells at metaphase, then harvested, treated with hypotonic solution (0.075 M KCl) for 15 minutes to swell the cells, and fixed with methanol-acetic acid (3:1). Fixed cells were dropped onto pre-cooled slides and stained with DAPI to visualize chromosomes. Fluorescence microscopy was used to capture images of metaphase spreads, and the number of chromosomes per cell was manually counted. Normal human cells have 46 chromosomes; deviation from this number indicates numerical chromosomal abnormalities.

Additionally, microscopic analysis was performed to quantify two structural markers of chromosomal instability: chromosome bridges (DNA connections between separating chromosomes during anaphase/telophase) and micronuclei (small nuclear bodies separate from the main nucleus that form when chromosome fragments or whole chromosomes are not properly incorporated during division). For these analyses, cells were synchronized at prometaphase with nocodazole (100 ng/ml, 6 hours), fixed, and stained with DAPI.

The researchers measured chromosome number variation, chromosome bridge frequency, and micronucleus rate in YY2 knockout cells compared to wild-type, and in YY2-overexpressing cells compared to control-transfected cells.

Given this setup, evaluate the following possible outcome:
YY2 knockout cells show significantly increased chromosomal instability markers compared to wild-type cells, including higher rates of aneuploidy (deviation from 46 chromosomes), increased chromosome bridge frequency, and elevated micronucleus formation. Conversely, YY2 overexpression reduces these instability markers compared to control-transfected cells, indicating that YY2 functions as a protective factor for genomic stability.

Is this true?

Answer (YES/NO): NO